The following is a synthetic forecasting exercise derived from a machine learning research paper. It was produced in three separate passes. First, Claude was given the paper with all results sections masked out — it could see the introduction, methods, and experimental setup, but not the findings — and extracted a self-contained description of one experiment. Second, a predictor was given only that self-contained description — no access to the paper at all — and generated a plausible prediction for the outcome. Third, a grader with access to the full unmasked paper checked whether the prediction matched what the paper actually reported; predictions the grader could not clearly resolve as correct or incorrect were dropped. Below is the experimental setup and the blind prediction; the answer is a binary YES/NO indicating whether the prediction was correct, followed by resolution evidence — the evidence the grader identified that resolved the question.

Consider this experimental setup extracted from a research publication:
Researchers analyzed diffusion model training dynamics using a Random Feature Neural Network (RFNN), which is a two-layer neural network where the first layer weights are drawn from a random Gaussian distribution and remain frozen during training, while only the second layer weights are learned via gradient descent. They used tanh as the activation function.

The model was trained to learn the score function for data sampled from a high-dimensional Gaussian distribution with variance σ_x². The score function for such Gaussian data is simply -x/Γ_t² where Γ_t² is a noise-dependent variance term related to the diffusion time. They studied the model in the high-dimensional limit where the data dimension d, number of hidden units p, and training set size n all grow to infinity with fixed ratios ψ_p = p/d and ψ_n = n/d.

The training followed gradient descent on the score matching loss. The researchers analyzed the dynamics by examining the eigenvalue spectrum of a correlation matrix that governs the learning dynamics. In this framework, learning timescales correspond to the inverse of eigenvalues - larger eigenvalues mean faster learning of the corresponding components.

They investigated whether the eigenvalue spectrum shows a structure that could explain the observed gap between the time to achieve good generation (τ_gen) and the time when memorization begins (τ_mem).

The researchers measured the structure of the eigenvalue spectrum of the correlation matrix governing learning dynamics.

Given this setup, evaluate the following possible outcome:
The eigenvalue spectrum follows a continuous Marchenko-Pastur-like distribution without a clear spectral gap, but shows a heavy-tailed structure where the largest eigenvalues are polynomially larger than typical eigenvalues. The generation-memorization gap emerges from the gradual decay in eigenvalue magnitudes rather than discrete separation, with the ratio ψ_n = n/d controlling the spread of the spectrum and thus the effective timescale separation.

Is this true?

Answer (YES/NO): NO